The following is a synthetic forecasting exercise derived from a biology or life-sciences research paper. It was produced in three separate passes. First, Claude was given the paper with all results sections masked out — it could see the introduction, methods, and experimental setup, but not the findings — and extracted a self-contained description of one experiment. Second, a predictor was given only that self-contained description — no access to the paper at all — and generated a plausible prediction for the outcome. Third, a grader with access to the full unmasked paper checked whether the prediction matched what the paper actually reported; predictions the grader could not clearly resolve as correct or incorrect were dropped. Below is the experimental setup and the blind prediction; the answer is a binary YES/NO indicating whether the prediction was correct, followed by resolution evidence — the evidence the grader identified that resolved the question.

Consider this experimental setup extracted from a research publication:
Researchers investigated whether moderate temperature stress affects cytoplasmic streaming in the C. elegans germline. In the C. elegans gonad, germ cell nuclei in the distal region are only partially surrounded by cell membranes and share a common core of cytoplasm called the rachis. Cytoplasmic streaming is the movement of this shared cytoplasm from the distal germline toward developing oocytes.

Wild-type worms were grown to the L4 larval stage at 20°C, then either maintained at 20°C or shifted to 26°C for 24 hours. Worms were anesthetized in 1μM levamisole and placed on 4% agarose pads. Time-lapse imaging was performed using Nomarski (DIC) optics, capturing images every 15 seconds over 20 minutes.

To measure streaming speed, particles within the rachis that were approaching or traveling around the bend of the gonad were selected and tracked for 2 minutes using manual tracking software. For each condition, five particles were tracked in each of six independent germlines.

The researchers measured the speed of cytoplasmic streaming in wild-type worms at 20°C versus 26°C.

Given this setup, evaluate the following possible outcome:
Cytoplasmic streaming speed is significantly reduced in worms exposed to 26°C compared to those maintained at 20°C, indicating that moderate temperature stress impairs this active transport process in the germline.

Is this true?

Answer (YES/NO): NO